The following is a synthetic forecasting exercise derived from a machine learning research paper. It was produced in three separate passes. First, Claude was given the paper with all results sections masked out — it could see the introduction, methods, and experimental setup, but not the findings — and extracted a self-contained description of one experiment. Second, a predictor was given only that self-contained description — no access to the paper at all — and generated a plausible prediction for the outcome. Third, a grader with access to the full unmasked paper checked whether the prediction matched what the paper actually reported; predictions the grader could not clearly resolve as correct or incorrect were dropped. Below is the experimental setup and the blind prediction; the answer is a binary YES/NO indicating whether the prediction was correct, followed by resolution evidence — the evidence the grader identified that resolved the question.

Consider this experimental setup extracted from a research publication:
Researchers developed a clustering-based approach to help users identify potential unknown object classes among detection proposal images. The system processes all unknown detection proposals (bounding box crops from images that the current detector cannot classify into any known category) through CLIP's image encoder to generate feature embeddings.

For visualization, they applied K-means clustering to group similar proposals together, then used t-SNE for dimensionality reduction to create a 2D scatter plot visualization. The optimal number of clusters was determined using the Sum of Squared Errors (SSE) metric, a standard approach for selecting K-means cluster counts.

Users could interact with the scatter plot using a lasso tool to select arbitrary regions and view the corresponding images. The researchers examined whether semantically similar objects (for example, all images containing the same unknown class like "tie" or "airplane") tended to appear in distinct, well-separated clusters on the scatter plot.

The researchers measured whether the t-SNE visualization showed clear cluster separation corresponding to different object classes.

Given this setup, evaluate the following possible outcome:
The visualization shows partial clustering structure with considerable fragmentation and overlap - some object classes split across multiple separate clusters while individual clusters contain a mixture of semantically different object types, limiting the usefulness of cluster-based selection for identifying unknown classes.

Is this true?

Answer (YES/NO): YES